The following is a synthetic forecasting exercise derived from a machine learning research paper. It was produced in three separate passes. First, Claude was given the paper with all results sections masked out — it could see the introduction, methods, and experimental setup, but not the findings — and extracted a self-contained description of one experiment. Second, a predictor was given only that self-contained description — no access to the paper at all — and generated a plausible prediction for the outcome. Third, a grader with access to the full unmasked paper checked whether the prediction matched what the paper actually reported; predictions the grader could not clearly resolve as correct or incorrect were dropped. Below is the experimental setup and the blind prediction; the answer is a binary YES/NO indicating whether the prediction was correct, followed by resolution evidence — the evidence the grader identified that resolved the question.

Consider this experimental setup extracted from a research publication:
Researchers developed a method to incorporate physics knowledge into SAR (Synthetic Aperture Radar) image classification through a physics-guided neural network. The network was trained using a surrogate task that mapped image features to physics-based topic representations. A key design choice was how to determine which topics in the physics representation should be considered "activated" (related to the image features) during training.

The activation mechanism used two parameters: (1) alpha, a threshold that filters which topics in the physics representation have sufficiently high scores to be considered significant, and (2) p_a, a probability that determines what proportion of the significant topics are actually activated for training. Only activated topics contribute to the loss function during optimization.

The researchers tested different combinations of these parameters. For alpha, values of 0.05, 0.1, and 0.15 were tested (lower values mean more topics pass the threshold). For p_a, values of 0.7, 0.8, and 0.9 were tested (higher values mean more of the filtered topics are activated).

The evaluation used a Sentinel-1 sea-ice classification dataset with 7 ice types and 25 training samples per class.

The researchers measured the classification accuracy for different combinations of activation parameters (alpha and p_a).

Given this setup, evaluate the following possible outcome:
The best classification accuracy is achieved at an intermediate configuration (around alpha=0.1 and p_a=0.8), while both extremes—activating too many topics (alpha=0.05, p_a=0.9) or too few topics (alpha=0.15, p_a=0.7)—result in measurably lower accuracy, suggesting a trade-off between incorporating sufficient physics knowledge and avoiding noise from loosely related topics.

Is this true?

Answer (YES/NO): NO